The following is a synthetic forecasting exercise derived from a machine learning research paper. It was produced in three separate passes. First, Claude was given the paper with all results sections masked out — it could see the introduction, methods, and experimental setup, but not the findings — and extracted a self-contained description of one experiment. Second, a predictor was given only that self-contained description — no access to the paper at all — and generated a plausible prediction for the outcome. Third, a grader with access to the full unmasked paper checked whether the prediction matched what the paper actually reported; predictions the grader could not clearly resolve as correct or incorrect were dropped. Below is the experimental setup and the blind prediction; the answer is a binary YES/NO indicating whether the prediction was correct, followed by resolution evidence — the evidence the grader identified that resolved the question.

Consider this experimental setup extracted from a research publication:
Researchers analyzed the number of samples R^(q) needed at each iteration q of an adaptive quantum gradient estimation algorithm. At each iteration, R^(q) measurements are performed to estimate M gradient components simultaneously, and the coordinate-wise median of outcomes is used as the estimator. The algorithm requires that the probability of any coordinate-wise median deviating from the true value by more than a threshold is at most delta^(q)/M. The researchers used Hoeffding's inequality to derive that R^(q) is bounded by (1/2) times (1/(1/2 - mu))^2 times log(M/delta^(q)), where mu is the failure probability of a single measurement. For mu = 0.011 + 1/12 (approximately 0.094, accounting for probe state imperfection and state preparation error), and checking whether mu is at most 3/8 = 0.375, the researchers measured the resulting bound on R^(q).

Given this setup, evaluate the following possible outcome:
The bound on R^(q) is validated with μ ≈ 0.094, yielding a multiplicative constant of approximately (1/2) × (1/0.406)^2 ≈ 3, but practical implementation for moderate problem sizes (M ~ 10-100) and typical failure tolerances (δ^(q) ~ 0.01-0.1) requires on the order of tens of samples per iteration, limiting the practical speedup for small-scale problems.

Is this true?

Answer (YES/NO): NO